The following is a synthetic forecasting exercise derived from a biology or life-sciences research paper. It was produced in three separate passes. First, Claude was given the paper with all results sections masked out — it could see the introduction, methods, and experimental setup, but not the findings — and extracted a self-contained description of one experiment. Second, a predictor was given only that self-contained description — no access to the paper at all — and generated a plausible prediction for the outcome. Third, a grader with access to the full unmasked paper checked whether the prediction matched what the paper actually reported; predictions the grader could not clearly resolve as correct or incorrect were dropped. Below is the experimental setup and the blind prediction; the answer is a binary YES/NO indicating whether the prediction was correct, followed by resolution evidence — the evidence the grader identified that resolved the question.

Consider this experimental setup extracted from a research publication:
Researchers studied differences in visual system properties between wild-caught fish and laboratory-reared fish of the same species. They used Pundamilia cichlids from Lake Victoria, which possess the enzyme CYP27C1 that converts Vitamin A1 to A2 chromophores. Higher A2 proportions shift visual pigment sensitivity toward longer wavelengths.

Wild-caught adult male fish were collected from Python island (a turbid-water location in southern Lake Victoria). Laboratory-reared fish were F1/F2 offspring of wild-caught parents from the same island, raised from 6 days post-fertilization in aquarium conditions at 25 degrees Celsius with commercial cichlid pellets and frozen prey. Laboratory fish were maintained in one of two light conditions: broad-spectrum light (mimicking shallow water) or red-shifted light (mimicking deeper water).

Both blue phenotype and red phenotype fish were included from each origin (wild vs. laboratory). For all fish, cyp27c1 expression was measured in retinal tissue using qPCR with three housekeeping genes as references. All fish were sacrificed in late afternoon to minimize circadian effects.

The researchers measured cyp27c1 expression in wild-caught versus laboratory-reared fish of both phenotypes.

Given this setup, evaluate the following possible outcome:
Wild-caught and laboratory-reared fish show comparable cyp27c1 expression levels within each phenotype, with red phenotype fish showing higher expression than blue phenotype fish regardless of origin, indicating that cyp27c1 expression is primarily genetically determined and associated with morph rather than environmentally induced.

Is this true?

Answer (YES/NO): NO